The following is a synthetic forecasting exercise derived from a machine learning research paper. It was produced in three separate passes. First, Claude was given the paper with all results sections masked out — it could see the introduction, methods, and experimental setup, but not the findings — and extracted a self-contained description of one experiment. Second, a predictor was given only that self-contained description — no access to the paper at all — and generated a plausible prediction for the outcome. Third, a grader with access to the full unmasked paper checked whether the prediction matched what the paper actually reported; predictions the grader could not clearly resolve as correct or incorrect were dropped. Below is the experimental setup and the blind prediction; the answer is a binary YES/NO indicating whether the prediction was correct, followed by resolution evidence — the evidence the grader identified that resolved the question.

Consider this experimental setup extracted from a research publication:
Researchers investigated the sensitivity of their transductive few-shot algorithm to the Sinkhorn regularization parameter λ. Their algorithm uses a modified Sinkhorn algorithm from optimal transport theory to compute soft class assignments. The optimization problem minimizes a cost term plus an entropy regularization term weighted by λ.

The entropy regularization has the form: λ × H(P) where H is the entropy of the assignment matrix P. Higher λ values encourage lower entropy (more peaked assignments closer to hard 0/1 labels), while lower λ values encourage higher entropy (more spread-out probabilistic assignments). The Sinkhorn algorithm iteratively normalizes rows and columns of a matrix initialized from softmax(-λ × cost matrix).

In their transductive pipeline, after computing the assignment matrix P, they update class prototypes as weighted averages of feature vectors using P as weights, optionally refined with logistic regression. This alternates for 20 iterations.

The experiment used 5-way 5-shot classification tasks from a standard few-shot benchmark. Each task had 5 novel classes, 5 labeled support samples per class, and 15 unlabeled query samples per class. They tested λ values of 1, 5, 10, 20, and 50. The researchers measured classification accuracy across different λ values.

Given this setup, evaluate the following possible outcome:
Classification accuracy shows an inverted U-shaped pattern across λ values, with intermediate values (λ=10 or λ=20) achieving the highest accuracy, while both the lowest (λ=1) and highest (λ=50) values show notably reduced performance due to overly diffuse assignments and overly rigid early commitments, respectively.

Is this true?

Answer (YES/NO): NO